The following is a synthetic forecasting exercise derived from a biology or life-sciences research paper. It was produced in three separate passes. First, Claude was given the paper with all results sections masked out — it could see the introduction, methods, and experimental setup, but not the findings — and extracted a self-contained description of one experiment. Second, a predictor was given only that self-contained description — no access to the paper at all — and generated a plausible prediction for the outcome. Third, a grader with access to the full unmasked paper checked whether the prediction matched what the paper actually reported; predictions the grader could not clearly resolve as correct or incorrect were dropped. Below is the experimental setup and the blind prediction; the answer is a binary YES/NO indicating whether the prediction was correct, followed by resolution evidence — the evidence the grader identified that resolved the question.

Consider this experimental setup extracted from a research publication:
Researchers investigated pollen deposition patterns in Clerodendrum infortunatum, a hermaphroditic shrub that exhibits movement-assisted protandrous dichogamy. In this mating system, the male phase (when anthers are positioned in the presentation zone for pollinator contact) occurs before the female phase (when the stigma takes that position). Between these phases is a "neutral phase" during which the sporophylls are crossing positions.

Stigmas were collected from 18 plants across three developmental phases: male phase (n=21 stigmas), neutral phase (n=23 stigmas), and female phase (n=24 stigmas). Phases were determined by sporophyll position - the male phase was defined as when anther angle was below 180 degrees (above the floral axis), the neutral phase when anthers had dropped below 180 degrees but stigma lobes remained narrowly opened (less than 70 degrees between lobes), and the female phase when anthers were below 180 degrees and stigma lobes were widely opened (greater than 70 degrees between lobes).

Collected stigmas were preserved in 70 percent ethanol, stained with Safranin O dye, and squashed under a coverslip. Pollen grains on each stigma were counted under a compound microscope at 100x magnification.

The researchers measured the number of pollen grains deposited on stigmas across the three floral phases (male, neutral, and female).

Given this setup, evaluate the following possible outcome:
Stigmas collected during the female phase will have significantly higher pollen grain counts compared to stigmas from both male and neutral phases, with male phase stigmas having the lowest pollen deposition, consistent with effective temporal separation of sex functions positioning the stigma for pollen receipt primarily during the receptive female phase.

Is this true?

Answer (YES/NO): YES